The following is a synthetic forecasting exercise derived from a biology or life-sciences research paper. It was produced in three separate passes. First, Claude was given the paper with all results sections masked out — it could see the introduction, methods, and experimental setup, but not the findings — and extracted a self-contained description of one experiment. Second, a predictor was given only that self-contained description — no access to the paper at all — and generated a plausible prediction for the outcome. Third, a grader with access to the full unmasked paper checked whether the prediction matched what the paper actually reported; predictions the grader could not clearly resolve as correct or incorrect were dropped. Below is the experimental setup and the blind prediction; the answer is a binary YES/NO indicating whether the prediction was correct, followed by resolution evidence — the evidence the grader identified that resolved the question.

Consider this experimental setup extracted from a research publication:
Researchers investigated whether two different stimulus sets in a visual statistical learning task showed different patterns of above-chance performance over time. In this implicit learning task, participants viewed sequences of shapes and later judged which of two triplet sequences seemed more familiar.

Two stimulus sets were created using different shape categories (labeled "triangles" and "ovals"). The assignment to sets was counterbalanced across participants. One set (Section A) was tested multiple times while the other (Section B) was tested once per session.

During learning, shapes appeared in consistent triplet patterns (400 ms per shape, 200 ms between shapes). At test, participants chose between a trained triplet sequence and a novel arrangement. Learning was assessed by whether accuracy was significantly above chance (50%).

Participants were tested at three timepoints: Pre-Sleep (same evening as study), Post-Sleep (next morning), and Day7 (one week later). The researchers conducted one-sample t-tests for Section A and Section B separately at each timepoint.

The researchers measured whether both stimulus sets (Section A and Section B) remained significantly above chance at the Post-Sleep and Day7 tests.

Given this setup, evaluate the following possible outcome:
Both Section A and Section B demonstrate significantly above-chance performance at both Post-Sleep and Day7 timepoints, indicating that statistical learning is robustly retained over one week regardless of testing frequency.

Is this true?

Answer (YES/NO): NO